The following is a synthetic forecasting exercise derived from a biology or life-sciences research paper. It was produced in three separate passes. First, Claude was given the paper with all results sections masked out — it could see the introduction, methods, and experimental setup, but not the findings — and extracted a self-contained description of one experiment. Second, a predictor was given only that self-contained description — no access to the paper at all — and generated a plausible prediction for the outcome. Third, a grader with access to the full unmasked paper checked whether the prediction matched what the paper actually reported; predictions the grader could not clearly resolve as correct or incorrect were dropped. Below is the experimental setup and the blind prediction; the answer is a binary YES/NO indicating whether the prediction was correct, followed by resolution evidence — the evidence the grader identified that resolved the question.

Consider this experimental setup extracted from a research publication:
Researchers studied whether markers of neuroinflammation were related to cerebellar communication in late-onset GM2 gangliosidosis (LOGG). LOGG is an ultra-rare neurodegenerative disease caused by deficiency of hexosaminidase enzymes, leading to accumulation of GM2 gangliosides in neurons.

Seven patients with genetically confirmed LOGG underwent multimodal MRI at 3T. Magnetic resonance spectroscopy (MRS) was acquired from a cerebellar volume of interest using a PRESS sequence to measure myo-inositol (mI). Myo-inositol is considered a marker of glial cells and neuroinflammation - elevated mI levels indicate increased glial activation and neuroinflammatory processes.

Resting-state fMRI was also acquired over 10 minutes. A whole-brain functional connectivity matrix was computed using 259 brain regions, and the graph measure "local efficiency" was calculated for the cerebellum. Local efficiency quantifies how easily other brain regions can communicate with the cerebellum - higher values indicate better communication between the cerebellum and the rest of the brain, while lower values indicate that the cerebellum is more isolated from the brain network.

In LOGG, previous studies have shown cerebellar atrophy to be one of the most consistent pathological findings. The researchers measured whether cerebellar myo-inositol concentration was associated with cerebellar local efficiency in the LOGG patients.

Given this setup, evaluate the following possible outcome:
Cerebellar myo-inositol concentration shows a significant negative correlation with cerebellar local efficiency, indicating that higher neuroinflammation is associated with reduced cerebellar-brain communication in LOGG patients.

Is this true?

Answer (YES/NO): YES